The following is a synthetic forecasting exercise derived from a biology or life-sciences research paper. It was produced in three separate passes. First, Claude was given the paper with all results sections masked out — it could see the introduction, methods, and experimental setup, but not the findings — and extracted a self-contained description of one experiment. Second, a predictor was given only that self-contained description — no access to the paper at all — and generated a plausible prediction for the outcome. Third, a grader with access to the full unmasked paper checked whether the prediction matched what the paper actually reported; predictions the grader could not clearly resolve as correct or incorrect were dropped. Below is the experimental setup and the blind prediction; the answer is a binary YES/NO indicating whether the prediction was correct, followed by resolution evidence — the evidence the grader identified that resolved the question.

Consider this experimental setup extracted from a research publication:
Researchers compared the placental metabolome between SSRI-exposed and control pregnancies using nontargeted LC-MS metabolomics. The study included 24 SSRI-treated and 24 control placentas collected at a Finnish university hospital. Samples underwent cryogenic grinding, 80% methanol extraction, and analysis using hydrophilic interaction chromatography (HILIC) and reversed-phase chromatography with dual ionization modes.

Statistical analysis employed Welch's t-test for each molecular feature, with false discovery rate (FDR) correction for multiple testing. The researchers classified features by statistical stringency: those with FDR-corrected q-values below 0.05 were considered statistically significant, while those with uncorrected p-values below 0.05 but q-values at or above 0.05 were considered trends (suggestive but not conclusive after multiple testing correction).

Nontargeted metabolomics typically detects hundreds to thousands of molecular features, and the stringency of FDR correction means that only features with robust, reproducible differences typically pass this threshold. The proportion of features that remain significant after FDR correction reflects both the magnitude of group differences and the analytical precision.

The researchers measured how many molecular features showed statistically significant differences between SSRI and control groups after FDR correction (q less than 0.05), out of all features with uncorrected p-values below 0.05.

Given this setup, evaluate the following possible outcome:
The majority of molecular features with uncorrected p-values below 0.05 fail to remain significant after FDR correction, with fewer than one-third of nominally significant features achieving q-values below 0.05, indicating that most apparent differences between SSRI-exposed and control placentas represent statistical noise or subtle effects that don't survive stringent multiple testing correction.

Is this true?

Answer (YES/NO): YES